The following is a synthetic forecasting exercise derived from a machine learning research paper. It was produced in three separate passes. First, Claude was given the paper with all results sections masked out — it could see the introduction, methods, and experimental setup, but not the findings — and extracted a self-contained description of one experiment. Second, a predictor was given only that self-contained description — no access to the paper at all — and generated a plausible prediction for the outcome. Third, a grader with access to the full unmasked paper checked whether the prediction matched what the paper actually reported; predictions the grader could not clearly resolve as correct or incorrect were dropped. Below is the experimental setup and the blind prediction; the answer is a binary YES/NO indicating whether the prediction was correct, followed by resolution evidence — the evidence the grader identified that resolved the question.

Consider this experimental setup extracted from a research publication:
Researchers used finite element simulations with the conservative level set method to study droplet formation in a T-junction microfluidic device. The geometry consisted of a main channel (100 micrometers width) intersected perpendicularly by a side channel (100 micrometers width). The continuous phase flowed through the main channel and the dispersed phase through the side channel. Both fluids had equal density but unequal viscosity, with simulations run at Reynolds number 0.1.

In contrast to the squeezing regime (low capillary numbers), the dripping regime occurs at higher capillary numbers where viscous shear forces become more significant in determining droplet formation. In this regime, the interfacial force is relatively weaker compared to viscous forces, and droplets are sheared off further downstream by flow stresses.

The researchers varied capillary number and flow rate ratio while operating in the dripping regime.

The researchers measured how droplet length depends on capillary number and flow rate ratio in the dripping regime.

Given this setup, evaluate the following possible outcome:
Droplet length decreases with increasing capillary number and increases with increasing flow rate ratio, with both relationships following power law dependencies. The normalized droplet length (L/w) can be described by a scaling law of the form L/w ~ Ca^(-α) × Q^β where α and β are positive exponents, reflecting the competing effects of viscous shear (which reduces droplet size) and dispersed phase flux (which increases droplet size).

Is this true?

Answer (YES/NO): YES